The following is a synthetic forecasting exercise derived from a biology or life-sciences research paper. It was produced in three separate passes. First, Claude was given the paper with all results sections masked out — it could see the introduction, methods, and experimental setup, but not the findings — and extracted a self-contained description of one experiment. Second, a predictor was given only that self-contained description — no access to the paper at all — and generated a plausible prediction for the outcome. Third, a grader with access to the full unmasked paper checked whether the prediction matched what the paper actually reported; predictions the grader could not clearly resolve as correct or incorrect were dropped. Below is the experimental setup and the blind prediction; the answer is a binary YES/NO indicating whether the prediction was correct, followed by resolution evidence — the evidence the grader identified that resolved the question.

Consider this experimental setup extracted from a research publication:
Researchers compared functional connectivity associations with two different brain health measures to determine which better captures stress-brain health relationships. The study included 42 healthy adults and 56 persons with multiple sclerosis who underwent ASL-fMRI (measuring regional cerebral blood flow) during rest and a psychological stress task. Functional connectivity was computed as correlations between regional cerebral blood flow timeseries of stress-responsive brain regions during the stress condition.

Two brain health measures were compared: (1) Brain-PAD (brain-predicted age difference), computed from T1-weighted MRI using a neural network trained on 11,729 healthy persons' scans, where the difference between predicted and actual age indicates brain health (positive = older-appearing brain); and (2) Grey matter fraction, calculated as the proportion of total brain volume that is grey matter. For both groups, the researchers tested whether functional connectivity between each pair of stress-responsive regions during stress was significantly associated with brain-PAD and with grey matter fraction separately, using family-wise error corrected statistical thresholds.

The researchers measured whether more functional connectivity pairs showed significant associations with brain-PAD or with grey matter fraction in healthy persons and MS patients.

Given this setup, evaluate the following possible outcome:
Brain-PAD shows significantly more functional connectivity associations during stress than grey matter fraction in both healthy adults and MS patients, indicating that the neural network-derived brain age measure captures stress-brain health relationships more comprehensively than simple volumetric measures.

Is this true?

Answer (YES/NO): YES